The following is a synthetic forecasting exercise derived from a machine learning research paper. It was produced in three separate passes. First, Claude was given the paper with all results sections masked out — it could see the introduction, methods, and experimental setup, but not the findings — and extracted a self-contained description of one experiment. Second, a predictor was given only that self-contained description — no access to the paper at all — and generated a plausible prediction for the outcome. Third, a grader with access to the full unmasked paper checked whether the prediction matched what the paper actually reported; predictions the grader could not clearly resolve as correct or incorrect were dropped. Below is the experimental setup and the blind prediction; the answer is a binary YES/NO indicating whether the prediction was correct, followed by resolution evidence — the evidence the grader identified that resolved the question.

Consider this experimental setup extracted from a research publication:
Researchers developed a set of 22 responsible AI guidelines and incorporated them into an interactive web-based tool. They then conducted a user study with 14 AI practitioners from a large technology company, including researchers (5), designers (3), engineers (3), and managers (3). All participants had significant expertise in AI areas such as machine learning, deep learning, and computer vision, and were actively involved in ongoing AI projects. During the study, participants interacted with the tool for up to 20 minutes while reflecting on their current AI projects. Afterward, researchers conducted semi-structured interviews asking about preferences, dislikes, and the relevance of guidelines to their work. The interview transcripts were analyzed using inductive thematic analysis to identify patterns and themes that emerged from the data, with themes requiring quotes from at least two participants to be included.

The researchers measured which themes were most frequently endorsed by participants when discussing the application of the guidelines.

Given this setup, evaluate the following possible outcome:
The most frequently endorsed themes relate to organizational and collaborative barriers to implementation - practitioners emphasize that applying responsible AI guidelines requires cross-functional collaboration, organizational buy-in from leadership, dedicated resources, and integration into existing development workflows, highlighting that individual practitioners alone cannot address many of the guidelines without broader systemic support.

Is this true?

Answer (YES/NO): NO